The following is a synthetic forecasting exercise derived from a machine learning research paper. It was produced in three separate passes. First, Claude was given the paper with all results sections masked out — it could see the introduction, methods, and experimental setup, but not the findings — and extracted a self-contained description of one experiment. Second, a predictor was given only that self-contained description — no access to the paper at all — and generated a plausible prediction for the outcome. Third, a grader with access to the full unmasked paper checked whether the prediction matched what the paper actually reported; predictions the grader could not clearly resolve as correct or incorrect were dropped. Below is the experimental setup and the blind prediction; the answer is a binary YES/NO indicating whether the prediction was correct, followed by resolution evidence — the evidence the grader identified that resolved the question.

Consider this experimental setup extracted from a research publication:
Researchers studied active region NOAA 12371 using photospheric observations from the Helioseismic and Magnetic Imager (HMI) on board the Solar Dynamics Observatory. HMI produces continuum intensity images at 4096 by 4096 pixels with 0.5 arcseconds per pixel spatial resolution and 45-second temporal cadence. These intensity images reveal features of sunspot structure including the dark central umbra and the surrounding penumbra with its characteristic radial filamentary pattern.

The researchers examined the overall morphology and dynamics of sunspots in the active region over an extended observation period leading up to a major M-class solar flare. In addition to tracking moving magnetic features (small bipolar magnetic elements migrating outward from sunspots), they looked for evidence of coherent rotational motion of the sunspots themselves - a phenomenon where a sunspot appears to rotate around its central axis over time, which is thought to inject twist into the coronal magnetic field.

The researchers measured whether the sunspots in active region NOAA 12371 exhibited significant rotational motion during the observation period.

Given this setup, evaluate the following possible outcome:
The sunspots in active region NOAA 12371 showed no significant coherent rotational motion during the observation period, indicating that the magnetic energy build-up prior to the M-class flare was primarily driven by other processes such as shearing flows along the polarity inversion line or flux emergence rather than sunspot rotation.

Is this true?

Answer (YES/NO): NO